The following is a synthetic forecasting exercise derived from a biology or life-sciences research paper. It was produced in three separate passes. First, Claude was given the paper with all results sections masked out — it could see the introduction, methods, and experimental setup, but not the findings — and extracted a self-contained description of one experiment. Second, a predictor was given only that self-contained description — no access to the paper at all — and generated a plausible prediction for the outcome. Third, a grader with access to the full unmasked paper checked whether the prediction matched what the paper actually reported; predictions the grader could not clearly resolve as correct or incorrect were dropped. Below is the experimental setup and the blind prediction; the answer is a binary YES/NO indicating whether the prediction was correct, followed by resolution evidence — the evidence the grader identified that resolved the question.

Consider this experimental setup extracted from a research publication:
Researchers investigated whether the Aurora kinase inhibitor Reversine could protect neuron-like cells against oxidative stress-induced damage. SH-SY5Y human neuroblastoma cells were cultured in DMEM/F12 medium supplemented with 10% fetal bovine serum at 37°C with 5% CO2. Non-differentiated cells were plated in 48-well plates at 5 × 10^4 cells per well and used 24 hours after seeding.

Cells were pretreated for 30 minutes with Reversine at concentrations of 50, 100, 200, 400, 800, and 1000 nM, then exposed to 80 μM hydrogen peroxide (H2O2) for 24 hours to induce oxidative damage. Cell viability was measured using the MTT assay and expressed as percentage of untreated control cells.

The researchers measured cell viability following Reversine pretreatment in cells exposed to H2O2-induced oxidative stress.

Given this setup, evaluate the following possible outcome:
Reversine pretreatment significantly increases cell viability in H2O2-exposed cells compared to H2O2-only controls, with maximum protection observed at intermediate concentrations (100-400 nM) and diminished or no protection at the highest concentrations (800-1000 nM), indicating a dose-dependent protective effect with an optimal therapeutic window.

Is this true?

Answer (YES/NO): NO